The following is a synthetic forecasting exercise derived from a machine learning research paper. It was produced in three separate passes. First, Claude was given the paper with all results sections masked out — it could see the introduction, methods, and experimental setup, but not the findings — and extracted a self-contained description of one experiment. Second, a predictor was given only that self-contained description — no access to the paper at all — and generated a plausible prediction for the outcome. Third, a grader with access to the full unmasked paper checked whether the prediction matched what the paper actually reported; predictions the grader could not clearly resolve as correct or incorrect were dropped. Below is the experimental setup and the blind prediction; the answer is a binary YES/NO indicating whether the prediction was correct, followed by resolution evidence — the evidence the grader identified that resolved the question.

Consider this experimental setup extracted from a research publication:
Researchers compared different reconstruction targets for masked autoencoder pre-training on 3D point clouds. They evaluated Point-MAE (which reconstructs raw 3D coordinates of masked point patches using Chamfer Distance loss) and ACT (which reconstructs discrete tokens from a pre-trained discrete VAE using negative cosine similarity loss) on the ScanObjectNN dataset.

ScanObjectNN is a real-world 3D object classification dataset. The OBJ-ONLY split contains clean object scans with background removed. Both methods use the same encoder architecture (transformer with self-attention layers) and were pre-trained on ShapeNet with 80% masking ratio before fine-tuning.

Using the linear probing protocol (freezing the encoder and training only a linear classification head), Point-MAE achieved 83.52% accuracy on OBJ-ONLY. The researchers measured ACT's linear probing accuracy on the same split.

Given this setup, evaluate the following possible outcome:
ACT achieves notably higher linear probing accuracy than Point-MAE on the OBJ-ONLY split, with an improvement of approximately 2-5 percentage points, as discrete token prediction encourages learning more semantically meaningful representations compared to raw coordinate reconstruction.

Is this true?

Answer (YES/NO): YES